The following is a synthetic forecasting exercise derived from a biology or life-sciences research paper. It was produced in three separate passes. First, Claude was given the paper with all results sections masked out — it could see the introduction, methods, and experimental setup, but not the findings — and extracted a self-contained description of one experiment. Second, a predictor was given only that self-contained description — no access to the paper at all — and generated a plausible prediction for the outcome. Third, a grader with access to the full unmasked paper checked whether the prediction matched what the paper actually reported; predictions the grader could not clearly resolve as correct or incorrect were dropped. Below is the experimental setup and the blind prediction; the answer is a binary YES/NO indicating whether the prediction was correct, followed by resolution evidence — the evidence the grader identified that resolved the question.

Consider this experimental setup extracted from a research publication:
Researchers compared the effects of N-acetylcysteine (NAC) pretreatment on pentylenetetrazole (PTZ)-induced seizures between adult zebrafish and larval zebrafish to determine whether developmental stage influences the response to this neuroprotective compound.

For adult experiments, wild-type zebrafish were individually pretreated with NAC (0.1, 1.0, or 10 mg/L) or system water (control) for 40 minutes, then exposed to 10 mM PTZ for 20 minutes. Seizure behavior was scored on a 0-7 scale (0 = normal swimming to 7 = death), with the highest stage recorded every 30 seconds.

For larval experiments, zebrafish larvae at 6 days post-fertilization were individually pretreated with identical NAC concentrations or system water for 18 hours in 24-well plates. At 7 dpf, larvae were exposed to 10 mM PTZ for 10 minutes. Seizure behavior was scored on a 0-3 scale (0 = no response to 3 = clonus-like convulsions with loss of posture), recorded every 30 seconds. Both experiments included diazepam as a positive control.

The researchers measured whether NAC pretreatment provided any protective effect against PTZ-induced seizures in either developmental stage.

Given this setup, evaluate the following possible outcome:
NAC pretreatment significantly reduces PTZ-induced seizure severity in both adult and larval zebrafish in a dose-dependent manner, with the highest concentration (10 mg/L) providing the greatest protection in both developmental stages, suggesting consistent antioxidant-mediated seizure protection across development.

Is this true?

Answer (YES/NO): NO